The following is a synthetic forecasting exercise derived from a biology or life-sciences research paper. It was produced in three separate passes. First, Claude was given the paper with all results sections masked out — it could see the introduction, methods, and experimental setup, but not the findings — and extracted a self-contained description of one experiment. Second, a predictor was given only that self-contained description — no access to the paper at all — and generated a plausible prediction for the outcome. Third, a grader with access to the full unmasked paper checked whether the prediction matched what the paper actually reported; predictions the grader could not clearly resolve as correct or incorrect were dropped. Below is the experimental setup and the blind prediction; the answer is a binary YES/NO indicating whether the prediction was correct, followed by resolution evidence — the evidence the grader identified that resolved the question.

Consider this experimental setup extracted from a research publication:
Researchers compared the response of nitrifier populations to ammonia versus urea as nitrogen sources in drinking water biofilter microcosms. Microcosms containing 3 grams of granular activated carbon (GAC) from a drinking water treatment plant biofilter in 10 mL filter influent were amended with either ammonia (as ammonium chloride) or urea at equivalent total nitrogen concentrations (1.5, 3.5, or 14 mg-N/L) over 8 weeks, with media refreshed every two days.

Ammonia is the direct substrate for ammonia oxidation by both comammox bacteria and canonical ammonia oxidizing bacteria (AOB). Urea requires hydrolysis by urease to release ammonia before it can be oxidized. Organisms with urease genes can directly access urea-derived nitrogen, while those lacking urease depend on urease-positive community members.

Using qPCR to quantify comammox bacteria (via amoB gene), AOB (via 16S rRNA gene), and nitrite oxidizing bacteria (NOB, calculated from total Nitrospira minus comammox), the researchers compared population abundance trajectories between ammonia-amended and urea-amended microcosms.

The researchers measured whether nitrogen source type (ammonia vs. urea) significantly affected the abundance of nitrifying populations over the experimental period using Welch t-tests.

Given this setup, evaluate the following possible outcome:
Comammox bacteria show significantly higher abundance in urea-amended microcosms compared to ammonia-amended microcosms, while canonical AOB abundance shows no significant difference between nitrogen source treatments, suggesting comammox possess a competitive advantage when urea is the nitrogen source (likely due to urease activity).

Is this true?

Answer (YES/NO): NO